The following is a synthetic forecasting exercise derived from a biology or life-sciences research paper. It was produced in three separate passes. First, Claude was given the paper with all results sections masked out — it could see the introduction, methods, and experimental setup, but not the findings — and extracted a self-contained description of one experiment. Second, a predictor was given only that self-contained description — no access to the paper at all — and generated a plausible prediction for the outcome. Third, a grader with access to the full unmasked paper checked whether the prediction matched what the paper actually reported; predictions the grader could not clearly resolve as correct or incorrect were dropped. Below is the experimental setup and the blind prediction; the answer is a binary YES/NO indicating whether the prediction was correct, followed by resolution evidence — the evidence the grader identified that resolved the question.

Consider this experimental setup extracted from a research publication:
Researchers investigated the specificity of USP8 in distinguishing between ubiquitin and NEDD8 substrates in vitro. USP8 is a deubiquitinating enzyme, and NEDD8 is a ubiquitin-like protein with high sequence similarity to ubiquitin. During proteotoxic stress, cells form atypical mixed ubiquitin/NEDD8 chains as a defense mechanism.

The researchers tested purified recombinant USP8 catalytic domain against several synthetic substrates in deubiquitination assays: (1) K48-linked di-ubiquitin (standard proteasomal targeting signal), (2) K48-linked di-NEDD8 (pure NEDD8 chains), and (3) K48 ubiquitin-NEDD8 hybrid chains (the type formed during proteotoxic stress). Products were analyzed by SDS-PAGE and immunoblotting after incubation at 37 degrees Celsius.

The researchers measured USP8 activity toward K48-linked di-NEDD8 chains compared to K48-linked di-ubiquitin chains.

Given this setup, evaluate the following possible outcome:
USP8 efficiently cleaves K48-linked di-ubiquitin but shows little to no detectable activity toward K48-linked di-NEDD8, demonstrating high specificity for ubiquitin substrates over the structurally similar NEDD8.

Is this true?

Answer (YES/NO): YES